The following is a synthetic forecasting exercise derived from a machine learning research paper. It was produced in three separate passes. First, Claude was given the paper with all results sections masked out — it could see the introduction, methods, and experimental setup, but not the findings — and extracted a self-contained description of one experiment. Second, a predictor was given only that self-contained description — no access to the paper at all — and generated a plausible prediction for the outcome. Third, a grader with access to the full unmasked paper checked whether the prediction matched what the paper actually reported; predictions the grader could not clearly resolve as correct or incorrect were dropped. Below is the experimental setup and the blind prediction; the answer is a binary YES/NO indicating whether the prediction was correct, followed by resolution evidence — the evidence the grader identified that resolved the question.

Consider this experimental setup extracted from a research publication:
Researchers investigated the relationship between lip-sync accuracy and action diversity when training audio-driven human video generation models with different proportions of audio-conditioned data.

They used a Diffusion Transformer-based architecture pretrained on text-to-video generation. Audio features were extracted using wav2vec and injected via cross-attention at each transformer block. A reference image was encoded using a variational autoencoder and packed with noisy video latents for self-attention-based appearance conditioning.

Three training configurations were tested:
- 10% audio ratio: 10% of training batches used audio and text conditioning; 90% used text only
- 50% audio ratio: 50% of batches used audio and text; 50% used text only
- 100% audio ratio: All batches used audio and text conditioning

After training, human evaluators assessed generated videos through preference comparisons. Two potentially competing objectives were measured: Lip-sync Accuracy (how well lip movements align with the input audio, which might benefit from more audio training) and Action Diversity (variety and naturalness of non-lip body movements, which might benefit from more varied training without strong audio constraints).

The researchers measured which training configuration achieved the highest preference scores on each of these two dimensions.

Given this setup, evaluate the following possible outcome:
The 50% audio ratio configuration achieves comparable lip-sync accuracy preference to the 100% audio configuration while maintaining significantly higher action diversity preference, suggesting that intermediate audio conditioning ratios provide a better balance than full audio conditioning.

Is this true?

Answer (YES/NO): NO